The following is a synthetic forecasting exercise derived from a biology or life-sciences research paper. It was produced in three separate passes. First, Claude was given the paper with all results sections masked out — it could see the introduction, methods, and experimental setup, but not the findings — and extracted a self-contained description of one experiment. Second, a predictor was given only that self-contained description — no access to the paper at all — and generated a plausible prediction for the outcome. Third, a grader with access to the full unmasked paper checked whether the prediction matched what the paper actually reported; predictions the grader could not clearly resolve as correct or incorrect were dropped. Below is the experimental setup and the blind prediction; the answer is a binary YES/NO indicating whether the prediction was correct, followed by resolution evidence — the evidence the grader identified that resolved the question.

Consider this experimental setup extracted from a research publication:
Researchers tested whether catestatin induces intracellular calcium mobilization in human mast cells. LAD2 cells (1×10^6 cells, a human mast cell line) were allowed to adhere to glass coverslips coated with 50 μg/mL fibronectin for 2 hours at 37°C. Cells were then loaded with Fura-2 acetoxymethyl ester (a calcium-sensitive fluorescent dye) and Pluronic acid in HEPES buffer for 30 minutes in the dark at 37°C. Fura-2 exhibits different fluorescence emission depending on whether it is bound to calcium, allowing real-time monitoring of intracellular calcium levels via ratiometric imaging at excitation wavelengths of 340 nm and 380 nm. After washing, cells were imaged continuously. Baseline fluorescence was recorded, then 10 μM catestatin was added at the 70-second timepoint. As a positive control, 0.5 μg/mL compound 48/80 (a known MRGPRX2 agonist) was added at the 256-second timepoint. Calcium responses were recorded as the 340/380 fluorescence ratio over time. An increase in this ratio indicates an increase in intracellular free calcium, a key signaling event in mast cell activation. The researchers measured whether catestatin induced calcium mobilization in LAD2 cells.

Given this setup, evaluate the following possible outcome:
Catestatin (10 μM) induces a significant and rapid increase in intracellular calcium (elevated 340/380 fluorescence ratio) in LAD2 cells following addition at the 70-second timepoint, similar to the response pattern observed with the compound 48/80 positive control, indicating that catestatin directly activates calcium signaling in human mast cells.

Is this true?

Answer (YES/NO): YES